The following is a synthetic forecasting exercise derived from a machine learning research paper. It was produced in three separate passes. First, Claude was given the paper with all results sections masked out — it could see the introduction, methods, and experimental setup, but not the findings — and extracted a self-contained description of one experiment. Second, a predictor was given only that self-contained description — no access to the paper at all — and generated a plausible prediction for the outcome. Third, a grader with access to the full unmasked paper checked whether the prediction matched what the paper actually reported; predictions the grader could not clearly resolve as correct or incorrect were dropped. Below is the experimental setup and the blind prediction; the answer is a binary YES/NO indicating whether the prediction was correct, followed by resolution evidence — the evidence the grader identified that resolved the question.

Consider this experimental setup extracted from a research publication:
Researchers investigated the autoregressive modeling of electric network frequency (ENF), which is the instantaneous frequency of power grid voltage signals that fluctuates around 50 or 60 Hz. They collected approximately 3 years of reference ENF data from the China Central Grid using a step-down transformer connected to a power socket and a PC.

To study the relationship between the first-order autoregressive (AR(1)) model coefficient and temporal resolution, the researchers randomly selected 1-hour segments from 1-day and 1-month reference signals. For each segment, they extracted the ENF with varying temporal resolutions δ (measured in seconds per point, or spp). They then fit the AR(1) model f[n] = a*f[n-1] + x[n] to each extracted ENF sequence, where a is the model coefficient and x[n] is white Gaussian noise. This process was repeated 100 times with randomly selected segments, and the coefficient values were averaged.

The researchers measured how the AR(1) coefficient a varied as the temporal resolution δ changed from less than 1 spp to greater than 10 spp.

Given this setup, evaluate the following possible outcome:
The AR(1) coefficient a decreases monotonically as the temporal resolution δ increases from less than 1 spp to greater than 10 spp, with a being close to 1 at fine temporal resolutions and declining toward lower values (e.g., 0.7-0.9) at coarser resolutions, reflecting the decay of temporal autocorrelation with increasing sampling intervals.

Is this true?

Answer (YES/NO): YES